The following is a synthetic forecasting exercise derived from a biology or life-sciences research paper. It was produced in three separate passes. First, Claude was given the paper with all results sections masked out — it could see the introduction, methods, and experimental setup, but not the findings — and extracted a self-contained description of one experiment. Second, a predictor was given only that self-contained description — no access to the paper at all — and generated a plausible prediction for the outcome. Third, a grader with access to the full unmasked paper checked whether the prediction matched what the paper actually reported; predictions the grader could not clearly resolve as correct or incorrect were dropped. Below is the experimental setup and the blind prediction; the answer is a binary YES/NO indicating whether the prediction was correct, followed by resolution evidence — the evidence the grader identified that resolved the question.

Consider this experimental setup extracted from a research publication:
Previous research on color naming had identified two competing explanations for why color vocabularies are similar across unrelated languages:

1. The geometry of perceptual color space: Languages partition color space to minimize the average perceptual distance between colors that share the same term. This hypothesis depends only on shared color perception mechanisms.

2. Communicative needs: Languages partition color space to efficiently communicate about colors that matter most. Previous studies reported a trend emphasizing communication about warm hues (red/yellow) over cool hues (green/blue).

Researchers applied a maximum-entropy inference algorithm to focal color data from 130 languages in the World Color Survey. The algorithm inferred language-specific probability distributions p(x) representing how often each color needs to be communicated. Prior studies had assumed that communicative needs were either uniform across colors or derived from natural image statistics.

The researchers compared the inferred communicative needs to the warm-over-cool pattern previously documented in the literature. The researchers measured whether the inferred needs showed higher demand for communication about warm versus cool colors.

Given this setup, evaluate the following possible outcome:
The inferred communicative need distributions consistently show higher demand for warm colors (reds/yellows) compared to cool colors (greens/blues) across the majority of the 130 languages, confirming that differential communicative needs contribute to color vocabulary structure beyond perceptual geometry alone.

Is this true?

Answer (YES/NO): NO